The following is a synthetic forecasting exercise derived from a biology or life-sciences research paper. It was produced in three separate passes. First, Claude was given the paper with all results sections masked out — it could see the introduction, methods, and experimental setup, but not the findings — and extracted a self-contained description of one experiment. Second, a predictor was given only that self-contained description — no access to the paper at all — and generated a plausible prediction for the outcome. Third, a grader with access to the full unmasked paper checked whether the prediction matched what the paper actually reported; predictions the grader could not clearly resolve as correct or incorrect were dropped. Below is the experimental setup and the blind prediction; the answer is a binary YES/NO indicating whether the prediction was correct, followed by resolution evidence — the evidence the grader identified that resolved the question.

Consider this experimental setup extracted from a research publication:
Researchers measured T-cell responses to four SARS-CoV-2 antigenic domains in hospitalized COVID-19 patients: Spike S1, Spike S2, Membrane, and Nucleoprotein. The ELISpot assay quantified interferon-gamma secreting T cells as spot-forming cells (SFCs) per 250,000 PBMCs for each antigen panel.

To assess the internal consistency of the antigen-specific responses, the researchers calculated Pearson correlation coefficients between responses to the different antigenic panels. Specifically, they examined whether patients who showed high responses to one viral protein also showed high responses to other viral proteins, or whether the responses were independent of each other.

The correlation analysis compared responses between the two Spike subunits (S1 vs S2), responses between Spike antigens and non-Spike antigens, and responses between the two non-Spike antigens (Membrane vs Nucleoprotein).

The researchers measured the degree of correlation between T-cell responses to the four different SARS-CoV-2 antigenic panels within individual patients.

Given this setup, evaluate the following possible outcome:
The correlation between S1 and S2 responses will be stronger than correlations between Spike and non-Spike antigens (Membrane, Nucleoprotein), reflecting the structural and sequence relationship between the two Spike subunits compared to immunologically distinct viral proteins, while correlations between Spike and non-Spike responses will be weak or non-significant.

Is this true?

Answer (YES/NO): NO